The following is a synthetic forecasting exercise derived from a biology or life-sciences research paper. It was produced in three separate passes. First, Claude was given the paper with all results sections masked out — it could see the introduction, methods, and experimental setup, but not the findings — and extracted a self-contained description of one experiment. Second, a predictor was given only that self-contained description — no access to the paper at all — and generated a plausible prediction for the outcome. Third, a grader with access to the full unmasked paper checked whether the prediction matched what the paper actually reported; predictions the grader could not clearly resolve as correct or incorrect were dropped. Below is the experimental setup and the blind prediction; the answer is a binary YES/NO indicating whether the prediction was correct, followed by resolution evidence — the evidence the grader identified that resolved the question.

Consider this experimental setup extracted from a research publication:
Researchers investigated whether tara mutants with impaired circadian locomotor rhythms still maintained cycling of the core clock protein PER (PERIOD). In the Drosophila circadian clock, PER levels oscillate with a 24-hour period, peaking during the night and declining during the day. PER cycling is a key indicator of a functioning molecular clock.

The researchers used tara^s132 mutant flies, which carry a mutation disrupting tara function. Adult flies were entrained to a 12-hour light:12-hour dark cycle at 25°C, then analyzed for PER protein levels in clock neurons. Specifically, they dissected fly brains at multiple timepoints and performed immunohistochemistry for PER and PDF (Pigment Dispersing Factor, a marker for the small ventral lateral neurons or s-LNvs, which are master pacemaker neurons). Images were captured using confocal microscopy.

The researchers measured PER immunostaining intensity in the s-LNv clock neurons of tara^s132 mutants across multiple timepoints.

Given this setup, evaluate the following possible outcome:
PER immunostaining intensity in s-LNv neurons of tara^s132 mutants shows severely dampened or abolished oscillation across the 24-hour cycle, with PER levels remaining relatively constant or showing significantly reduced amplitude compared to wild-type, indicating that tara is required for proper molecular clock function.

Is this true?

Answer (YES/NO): NO